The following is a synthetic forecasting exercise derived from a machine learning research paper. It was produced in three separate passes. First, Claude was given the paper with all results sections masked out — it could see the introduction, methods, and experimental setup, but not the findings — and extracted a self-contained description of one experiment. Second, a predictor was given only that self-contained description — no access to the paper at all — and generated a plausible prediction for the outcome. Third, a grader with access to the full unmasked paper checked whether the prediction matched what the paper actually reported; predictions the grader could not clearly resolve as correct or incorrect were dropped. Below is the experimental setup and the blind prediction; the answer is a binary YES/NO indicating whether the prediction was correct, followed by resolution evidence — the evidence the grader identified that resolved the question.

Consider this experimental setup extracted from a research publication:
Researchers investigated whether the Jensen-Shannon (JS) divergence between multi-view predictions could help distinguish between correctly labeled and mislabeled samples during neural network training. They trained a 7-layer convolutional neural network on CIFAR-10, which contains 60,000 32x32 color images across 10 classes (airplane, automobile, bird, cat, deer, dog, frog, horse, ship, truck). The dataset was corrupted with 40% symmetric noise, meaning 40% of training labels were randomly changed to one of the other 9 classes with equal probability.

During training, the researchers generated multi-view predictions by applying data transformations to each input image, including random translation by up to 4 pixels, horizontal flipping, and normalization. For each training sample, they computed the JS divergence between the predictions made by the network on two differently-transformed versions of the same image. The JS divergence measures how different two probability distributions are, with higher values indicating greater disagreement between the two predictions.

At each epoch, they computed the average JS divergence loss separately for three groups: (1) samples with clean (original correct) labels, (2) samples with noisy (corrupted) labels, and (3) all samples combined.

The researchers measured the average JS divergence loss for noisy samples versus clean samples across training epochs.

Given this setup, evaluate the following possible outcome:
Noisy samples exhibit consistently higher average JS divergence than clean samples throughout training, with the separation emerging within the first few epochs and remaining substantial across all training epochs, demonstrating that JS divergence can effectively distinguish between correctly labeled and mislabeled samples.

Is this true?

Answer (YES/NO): NO